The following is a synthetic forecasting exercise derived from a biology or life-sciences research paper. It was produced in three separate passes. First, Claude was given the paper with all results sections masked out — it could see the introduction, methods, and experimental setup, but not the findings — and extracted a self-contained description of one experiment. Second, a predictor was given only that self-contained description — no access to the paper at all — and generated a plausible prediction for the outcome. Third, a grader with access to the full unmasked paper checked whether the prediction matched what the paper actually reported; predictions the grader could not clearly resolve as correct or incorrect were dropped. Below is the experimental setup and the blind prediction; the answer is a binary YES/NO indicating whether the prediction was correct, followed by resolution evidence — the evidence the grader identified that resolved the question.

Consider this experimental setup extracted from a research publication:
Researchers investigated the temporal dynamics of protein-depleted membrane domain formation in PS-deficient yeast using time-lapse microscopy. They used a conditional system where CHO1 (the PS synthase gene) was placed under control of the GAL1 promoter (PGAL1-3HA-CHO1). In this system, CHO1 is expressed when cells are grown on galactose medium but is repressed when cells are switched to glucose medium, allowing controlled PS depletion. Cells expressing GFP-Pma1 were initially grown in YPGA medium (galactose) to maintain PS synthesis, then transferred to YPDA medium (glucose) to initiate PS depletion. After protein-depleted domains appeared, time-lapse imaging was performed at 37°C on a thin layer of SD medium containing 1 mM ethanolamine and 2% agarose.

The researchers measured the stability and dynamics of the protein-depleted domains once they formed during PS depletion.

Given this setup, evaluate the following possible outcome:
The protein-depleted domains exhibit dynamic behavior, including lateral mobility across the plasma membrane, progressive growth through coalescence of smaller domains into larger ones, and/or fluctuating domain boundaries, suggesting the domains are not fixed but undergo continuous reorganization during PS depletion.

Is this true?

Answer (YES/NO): NO